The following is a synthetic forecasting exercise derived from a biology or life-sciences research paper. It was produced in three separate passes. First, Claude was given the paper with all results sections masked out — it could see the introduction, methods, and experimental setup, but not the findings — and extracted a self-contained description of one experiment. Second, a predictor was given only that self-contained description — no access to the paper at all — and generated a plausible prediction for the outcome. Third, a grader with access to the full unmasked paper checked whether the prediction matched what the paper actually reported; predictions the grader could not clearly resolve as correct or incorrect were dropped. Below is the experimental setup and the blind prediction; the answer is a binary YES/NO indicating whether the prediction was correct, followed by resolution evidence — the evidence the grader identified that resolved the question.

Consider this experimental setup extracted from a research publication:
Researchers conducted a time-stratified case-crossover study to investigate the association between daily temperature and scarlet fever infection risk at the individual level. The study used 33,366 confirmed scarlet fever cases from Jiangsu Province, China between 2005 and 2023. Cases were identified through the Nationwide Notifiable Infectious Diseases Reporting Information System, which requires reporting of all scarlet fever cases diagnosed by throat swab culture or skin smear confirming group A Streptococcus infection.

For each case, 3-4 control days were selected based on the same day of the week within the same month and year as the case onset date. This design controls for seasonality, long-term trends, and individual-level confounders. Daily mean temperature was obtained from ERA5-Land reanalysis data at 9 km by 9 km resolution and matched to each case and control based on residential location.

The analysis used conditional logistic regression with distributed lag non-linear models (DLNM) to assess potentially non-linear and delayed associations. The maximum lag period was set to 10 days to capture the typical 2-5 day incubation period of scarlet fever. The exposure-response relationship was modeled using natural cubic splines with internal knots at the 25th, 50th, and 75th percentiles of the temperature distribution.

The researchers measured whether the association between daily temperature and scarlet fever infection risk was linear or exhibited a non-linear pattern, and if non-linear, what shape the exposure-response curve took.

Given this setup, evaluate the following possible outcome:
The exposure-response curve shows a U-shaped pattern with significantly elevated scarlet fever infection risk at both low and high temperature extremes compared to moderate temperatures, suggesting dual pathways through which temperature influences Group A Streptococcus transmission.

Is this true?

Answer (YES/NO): NO